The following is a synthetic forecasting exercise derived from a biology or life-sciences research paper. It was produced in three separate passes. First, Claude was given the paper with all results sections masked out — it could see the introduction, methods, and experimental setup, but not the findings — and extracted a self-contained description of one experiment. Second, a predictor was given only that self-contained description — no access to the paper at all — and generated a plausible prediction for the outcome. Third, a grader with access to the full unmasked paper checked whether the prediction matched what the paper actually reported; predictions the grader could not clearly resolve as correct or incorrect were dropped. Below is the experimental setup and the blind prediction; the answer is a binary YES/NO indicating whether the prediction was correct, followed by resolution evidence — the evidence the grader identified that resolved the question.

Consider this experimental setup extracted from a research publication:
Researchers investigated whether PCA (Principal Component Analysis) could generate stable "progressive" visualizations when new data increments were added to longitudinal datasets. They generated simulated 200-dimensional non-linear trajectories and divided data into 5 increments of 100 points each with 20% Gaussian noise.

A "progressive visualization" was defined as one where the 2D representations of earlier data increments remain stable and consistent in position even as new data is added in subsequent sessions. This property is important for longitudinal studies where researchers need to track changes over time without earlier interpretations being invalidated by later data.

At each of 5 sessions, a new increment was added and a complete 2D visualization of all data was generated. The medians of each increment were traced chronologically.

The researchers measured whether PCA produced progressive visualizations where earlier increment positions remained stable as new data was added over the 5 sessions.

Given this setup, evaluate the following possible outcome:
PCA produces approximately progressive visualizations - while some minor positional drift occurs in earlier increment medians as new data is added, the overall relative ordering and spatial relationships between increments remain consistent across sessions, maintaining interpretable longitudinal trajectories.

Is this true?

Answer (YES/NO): NO